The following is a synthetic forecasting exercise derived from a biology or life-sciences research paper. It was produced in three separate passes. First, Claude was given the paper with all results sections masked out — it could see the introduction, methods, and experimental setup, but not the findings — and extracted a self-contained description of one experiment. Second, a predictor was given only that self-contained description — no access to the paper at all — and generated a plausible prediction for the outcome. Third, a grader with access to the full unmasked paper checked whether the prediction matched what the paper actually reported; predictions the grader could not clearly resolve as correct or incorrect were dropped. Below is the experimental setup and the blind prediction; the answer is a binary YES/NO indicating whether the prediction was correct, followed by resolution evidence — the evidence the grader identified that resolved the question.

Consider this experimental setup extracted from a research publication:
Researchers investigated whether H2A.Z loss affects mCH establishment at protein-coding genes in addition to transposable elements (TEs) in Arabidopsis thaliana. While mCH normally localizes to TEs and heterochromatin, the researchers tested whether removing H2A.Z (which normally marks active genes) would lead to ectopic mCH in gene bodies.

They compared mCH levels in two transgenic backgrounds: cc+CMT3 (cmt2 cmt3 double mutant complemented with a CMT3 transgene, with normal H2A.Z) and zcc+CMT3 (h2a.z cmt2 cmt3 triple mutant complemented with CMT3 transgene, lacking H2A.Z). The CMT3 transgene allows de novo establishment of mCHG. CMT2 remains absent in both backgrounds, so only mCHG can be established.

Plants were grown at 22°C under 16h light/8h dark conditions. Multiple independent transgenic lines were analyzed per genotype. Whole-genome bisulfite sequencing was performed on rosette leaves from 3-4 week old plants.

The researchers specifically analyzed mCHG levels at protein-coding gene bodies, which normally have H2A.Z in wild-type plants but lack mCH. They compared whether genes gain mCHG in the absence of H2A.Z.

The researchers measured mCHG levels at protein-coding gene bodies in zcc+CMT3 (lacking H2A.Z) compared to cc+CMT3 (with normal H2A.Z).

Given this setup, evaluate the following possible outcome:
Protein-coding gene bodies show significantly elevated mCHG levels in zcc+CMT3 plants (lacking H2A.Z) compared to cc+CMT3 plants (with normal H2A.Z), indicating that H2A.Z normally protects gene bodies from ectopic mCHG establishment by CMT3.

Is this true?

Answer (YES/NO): YES